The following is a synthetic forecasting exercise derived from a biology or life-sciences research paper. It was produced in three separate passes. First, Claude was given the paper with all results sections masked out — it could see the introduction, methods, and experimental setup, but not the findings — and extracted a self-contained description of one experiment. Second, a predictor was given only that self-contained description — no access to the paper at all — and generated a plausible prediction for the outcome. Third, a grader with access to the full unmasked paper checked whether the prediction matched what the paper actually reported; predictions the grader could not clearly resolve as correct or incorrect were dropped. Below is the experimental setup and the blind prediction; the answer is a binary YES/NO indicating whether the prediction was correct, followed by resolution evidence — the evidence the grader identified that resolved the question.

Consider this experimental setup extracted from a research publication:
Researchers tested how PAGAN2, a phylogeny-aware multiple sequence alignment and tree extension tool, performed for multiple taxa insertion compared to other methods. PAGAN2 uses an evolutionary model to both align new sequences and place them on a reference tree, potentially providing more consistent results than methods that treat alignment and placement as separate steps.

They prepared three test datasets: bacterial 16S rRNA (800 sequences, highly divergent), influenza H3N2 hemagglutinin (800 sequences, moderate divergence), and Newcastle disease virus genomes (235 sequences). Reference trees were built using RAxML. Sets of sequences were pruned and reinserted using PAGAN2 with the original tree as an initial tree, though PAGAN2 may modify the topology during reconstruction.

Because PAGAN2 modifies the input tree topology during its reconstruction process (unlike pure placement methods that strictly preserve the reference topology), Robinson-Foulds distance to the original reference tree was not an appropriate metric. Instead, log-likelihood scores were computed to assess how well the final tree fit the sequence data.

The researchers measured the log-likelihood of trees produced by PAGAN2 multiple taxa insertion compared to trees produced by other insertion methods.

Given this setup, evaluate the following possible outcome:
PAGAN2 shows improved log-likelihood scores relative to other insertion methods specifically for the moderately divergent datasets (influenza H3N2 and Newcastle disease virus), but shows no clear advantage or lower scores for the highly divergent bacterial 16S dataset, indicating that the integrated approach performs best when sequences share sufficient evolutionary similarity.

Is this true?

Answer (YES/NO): NO